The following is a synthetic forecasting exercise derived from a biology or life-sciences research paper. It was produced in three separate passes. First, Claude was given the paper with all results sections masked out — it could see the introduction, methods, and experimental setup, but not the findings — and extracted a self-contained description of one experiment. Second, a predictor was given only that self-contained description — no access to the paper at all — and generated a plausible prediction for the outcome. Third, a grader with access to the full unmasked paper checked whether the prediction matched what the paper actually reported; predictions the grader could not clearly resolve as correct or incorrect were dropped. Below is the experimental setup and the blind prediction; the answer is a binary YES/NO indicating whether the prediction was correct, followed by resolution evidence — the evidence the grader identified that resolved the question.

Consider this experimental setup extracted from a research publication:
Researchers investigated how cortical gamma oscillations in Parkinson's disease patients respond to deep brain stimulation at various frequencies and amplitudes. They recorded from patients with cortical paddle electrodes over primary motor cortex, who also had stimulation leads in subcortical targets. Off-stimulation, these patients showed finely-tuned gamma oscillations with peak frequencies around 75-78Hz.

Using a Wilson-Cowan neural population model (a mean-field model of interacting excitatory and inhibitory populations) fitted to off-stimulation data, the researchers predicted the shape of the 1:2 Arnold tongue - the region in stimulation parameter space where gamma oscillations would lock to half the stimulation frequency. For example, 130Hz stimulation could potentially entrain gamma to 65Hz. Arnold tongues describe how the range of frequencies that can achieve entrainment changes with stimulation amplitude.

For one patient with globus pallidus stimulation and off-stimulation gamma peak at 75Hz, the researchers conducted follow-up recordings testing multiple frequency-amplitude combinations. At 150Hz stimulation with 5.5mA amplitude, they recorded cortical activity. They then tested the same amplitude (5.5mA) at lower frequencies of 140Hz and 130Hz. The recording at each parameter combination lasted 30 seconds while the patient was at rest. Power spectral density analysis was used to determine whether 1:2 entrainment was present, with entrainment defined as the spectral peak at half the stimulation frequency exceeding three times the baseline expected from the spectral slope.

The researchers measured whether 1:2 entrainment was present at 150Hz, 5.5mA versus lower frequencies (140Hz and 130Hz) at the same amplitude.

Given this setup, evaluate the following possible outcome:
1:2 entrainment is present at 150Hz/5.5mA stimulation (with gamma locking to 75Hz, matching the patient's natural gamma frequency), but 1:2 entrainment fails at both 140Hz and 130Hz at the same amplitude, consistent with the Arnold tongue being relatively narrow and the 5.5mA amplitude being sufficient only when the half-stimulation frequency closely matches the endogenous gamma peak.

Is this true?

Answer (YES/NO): NO